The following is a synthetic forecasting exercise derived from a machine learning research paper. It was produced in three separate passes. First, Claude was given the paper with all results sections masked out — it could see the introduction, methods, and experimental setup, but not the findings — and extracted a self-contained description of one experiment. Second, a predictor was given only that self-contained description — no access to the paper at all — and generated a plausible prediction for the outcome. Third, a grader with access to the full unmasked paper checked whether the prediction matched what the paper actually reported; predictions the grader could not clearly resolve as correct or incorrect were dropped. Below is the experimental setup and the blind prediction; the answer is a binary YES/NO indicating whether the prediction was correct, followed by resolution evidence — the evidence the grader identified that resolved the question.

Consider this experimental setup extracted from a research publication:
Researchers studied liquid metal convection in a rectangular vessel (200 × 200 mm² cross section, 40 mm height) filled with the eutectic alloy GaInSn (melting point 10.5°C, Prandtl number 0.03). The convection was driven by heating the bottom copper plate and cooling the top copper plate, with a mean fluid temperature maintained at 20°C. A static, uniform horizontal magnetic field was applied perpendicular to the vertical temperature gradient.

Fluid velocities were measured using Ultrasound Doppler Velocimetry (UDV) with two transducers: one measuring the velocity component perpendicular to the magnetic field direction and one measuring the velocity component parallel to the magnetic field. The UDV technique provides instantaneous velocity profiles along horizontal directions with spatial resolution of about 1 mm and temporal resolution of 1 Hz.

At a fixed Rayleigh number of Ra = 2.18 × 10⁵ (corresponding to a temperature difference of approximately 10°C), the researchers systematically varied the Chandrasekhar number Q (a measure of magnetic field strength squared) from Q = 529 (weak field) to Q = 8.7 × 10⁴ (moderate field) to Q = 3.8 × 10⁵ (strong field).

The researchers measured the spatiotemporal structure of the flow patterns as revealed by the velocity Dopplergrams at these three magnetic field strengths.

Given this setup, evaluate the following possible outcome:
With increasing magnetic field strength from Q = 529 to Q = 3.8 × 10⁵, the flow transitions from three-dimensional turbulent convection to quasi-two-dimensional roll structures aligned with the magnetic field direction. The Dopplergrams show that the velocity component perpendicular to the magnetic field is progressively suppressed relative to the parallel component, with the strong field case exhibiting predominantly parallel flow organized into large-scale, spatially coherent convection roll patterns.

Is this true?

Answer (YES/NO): NO